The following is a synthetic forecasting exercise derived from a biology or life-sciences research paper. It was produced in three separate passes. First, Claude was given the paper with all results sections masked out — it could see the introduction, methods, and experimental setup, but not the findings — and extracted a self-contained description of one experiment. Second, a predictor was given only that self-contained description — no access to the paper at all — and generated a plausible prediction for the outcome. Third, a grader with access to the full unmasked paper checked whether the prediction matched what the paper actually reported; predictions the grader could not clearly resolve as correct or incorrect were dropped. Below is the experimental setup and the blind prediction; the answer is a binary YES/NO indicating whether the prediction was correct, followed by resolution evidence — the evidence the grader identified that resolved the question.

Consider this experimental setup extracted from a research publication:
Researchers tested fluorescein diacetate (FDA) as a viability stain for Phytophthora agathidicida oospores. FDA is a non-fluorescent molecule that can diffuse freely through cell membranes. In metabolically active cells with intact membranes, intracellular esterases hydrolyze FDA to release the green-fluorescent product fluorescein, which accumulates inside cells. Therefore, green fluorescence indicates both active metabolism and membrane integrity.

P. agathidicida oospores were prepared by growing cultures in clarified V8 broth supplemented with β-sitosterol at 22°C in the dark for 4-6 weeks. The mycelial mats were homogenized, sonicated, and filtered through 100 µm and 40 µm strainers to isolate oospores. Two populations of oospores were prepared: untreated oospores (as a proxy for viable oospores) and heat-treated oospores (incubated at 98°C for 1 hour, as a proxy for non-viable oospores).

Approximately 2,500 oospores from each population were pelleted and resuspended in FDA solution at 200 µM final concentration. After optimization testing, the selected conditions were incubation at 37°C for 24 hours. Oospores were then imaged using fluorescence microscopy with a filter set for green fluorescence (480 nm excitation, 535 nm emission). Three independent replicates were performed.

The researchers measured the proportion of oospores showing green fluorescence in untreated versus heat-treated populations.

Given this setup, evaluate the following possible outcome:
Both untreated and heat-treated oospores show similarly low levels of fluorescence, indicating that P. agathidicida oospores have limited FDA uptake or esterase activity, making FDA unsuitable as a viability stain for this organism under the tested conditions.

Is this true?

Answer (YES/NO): NO